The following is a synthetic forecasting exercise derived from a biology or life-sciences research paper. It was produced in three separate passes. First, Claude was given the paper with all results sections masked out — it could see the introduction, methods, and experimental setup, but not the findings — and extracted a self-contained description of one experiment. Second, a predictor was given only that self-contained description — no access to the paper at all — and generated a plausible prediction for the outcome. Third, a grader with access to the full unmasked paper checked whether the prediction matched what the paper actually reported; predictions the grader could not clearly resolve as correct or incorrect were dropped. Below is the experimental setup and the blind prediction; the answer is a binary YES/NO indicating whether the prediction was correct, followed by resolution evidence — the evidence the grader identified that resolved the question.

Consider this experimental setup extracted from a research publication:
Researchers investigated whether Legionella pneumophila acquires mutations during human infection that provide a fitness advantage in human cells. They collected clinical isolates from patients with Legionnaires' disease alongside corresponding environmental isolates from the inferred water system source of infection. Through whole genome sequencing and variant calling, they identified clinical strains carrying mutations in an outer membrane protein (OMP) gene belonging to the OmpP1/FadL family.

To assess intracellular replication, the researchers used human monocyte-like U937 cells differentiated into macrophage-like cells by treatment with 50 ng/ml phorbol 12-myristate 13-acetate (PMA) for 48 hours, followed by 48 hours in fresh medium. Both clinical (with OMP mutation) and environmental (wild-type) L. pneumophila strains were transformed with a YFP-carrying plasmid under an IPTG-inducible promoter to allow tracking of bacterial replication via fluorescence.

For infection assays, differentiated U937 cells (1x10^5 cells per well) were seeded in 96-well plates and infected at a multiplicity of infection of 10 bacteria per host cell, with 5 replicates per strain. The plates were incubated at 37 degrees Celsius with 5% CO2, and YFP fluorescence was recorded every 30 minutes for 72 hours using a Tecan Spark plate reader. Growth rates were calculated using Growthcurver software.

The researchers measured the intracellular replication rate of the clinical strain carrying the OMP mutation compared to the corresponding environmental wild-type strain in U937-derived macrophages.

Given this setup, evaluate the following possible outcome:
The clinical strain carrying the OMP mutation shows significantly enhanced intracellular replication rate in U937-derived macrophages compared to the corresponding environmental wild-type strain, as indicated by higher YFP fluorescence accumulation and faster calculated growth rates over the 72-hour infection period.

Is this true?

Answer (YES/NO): YES